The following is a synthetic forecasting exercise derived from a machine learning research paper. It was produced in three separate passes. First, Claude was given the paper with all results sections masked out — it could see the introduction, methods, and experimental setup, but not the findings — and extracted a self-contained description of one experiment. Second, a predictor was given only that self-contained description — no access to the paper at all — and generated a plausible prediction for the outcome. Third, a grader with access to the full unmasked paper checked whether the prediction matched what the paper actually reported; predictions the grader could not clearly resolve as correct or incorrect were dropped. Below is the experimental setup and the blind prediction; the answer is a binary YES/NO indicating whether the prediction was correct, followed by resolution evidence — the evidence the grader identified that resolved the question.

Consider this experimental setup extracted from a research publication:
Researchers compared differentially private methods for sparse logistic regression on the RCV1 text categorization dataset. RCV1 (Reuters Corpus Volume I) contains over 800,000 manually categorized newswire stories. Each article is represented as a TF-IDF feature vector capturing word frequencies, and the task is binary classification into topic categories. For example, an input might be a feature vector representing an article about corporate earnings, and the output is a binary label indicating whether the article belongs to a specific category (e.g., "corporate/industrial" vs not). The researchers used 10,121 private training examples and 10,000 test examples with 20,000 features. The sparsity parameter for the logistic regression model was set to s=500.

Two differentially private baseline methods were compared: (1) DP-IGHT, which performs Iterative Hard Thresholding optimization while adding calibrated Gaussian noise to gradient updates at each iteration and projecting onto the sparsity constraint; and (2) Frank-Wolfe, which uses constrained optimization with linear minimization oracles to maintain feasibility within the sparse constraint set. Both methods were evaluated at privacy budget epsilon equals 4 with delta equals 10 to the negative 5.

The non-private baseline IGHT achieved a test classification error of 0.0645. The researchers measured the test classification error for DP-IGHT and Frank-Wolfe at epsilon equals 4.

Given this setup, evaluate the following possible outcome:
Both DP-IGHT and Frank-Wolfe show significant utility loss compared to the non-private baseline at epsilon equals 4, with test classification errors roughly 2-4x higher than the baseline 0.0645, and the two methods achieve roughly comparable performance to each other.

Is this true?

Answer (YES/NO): NO